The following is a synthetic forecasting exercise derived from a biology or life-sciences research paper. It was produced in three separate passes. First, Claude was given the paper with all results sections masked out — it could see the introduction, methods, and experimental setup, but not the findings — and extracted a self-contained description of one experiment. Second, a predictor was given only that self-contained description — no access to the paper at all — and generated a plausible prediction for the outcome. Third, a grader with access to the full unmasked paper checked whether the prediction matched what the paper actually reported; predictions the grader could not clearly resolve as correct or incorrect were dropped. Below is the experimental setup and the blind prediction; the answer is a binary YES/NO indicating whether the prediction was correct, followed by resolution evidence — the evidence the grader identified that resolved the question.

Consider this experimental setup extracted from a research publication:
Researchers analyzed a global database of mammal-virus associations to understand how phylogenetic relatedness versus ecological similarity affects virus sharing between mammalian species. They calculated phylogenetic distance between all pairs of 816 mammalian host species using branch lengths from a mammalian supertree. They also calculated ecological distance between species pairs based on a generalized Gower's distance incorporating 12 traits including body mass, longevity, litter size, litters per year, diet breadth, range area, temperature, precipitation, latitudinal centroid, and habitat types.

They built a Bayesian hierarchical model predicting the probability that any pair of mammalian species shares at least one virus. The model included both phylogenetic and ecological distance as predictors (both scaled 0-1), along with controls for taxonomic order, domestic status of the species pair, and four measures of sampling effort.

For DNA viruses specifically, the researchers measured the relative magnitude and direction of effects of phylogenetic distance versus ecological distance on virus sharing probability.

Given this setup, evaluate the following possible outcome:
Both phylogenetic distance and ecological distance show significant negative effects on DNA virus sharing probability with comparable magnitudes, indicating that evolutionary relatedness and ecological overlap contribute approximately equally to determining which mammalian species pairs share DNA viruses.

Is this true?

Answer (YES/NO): NO